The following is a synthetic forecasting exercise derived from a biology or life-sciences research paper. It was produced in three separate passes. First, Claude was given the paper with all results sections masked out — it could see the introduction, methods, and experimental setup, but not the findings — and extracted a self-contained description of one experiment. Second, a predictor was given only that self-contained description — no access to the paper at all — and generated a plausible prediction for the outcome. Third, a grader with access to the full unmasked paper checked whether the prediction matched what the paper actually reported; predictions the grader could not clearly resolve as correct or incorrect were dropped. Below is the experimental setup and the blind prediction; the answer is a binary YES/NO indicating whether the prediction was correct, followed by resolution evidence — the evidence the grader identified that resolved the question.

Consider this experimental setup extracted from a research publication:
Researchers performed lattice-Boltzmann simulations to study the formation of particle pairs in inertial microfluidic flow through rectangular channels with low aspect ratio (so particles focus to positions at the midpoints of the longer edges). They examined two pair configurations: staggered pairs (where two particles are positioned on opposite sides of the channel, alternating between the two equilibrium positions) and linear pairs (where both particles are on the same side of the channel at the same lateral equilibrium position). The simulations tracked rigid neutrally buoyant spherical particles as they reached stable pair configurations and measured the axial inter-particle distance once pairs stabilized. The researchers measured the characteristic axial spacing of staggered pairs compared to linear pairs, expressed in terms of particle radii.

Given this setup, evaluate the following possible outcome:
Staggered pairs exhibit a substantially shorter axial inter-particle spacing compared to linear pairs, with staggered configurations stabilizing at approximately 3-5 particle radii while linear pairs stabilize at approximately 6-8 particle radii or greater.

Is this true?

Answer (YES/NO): YES